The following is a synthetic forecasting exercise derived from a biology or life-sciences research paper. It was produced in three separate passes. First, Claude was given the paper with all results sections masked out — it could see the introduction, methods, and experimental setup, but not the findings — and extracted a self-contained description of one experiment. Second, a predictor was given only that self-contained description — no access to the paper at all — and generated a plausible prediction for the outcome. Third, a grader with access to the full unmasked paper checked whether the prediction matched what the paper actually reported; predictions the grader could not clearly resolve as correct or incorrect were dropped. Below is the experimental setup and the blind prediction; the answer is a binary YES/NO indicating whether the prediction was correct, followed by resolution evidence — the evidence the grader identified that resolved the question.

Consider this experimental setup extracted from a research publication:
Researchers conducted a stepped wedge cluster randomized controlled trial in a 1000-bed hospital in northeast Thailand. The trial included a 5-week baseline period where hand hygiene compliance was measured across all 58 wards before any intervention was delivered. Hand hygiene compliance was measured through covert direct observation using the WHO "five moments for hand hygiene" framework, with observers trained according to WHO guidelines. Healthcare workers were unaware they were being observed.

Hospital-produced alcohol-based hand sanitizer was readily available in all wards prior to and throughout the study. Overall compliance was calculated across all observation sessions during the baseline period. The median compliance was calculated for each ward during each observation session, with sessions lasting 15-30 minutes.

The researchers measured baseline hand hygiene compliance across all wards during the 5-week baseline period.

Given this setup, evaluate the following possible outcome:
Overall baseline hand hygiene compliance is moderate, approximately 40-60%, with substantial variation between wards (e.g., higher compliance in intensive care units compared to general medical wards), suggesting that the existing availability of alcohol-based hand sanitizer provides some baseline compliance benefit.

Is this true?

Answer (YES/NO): NO